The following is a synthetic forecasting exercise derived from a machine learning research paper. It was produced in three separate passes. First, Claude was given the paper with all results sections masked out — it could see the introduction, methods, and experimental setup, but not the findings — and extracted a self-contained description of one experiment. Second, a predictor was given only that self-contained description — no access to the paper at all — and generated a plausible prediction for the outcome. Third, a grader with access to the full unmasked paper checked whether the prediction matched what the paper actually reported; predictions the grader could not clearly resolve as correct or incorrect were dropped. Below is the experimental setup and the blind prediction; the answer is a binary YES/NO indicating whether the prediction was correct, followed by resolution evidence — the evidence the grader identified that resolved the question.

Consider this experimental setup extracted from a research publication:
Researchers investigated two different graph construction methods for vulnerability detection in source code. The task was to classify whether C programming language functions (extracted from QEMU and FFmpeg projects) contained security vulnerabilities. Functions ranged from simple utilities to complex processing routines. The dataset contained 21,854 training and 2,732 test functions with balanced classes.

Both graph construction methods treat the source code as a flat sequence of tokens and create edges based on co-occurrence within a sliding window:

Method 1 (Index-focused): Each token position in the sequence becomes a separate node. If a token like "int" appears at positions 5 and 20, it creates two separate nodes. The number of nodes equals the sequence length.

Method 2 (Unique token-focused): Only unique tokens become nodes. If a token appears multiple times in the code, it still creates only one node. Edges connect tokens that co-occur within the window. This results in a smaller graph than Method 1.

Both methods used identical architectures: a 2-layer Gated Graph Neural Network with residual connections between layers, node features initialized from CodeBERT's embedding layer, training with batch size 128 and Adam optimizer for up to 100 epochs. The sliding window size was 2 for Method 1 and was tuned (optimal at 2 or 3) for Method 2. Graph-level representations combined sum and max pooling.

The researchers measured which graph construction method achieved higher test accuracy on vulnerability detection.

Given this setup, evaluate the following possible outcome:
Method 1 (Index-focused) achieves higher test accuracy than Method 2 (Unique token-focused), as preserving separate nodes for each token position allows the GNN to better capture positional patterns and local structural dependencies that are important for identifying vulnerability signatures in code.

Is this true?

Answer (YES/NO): NO